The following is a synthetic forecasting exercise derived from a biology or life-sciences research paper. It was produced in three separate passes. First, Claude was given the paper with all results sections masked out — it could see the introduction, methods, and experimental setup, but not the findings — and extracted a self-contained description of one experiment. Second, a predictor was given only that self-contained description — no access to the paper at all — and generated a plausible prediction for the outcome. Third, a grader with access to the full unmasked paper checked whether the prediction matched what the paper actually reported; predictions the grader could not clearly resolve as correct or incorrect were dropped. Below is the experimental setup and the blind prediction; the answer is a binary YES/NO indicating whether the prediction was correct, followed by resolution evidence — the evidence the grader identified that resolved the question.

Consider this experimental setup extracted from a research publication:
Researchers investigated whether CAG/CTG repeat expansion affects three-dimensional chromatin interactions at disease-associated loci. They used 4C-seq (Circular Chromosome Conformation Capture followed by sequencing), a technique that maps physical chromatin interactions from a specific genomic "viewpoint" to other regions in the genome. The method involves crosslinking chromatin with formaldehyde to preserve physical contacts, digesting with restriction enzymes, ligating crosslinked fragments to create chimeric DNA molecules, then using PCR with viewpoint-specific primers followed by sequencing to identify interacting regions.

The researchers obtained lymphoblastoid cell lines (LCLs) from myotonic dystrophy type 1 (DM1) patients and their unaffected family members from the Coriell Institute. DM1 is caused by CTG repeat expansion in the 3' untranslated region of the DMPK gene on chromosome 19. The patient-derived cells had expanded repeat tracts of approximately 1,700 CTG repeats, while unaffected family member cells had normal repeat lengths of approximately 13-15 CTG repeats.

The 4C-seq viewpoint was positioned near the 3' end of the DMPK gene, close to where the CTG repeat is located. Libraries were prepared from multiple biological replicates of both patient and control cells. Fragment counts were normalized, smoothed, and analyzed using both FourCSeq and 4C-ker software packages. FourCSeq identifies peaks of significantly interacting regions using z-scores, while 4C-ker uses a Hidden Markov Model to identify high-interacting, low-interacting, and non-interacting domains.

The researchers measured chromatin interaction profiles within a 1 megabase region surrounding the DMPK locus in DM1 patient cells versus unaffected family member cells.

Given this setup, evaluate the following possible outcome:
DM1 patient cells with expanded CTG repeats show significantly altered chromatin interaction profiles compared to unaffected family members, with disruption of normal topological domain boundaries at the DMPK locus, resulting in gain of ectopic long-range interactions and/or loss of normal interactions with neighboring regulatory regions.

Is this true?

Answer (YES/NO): NO